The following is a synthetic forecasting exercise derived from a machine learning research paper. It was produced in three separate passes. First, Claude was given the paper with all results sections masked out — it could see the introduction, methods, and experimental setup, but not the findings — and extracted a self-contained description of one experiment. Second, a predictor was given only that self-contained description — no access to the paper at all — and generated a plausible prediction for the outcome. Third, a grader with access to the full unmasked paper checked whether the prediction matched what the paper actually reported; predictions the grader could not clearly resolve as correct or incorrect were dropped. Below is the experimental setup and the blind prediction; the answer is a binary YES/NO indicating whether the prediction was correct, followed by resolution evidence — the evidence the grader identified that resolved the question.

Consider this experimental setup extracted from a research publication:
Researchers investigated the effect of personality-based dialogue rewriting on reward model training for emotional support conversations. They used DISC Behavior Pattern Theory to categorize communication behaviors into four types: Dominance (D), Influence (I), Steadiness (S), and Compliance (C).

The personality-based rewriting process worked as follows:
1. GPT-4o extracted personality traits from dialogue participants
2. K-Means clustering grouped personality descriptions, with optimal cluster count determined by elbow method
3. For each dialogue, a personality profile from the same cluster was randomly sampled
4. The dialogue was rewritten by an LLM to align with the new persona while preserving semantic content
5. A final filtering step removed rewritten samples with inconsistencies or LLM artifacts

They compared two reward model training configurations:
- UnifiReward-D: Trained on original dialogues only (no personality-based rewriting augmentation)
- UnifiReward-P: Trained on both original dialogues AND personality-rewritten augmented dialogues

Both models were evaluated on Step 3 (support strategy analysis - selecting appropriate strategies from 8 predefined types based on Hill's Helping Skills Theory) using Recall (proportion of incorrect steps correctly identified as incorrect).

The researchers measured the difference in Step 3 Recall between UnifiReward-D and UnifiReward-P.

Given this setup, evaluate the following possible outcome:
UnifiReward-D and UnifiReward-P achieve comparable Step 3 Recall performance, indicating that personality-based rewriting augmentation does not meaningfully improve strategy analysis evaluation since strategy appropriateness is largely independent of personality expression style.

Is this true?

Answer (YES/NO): NO